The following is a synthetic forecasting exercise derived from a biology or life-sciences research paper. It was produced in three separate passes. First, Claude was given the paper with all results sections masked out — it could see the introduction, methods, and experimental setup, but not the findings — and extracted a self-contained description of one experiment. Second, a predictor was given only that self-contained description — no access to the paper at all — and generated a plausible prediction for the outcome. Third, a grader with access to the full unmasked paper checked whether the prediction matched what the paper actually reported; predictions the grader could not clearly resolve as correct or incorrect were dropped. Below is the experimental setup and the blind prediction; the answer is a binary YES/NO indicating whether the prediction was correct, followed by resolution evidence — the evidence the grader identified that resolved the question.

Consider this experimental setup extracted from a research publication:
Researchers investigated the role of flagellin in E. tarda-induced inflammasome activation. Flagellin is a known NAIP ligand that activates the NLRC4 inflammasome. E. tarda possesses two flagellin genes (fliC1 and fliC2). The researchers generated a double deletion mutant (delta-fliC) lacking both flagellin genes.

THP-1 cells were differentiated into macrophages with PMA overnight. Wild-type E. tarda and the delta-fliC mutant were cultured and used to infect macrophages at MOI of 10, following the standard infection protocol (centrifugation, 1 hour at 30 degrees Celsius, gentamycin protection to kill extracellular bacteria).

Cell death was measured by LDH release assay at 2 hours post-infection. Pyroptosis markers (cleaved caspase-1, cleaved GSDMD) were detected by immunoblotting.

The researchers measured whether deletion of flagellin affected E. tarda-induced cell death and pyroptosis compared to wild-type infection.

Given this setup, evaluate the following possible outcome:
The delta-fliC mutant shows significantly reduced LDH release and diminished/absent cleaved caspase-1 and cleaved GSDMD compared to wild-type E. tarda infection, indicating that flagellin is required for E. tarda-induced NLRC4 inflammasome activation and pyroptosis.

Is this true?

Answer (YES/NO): NO